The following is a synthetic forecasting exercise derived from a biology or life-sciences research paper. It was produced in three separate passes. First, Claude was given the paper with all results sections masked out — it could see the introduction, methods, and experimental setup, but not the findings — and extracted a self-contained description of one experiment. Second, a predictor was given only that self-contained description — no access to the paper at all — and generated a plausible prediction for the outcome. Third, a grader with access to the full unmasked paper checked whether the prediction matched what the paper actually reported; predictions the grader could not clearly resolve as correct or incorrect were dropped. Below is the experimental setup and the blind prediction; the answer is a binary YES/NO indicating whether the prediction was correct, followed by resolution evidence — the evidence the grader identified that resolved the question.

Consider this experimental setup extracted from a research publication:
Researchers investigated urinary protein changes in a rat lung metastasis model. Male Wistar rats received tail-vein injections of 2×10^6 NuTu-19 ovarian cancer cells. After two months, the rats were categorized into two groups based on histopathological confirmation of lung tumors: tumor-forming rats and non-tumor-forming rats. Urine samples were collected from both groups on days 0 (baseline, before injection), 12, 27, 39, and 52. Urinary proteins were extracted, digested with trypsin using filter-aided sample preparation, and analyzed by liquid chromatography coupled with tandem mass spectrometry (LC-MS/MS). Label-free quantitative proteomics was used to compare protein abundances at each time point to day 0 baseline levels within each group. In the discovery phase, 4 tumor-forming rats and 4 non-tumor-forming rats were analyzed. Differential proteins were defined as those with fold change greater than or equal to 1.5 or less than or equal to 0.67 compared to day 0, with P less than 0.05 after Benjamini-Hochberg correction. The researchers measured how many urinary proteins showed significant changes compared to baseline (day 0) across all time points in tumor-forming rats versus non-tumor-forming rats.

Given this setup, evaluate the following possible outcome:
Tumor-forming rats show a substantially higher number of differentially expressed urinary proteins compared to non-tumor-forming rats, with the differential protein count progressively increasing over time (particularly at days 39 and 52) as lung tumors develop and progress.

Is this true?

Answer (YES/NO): YES